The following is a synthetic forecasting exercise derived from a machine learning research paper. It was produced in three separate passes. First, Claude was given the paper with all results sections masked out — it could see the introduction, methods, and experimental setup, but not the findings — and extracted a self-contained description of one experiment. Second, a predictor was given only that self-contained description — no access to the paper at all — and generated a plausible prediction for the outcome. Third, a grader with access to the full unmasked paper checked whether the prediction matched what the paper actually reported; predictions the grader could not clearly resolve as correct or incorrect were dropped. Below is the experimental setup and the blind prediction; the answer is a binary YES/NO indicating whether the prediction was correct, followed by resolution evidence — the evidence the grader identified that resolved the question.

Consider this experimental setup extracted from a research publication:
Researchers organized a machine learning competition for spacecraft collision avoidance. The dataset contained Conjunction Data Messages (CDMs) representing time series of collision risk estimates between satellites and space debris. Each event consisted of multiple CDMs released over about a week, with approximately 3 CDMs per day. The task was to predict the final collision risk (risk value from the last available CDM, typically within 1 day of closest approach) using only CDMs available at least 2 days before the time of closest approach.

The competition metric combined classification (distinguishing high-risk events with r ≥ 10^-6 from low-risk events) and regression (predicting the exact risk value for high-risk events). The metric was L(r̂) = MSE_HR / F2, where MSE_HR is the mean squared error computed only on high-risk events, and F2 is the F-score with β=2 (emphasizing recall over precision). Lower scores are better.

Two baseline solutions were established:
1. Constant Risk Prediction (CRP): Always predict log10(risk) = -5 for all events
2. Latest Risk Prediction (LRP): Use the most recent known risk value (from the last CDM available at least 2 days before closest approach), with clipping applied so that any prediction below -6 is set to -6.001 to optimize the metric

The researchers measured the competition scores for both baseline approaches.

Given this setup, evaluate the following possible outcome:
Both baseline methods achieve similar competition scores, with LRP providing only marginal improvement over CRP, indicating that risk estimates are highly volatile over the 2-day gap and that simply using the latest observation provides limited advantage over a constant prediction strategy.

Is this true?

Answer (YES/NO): NO